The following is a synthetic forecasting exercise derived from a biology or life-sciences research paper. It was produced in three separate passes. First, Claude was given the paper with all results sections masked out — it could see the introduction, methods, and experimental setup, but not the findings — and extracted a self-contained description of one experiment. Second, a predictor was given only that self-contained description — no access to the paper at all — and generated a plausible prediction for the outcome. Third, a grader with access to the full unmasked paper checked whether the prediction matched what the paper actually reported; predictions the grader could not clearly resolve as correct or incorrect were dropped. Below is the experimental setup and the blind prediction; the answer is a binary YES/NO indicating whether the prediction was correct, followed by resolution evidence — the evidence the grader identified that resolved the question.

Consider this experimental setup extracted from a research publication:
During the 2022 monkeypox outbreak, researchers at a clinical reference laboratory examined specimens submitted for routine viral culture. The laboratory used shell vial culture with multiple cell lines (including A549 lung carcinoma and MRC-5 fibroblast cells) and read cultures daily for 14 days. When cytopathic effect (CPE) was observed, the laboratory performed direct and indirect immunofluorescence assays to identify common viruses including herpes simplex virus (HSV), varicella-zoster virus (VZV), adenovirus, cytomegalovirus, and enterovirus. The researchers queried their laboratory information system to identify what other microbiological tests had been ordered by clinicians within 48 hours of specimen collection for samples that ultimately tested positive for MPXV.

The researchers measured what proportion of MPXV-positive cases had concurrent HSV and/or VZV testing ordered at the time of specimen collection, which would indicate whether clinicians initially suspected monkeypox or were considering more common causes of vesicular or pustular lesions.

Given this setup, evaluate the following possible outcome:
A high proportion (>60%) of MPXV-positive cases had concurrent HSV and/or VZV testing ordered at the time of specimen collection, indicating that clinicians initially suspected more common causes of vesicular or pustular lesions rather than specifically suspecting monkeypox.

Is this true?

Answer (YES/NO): NO